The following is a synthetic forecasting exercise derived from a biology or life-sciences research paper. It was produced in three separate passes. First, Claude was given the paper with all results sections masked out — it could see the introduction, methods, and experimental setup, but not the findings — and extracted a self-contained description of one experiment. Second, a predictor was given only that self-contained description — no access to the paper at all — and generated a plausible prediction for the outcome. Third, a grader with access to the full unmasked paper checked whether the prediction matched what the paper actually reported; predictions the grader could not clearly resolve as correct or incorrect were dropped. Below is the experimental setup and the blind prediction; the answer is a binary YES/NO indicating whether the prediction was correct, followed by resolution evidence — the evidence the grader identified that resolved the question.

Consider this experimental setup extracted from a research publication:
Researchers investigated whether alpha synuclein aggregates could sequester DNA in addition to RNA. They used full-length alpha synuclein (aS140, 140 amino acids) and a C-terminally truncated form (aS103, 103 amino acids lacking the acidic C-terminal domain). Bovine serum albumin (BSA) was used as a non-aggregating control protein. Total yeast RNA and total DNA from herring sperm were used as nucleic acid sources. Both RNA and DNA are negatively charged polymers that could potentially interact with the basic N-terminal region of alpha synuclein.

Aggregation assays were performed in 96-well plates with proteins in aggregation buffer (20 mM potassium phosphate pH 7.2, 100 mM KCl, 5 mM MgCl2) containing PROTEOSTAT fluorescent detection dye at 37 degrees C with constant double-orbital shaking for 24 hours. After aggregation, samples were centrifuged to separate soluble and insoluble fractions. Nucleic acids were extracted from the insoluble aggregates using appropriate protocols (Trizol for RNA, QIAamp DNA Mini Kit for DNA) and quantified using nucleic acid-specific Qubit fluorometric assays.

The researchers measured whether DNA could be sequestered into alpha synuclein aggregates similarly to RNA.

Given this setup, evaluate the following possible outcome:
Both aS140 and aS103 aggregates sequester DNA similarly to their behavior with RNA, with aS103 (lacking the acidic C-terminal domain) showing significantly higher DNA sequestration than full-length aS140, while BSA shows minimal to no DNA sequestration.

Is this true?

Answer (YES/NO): NO